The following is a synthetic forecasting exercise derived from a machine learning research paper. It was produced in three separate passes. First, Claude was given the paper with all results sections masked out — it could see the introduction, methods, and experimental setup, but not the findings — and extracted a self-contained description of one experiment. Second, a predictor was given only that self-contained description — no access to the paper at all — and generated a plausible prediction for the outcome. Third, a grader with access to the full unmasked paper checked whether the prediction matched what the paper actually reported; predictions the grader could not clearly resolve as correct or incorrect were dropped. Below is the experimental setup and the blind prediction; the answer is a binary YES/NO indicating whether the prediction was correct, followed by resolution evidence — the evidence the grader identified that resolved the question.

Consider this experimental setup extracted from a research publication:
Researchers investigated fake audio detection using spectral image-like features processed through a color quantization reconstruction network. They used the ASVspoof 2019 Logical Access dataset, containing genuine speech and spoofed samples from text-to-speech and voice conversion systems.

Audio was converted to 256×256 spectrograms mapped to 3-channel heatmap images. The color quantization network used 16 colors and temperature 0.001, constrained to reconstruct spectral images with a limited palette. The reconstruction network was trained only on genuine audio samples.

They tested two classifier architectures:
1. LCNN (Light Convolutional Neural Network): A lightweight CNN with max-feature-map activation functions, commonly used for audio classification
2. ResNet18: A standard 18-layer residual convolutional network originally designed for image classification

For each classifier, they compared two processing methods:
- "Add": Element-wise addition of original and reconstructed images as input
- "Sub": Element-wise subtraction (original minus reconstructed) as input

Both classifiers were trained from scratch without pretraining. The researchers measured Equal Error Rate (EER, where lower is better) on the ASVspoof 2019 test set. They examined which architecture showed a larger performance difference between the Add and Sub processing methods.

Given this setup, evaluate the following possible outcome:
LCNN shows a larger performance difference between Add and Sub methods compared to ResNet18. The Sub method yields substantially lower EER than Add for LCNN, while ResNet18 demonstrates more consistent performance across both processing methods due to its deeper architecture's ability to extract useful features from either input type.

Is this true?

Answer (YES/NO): NO